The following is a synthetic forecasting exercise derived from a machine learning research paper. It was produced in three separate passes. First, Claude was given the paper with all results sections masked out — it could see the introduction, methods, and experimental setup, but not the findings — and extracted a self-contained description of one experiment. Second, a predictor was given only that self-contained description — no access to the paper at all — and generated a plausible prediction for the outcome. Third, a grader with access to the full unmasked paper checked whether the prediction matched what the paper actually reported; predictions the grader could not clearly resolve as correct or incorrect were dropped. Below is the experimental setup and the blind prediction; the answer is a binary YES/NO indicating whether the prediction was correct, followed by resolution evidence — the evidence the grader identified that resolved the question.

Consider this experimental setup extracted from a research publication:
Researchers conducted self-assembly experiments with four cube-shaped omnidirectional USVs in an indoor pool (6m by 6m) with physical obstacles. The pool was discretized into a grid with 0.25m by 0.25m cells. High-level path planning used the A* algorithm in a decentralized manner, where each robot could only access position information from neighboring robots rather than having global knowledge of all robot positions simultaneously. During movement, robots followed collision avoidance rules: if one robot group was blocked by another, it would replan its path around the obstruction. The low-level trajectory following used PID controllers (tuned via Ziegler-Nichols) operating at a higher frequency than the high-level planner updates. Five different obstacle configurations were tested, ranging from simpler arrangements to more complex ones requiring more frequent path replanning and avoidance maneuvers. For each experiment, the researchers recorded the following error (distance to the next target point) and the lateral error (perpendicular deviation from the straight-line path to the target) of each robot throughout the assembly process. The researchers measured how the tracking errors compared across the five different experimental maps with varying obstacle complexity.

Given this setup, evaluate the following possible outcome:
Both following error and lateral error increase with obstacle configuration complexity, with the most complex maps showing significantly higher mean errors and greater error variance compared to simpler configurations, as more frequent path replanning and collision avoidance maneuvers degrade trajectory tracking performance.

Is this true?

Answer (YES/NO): NO